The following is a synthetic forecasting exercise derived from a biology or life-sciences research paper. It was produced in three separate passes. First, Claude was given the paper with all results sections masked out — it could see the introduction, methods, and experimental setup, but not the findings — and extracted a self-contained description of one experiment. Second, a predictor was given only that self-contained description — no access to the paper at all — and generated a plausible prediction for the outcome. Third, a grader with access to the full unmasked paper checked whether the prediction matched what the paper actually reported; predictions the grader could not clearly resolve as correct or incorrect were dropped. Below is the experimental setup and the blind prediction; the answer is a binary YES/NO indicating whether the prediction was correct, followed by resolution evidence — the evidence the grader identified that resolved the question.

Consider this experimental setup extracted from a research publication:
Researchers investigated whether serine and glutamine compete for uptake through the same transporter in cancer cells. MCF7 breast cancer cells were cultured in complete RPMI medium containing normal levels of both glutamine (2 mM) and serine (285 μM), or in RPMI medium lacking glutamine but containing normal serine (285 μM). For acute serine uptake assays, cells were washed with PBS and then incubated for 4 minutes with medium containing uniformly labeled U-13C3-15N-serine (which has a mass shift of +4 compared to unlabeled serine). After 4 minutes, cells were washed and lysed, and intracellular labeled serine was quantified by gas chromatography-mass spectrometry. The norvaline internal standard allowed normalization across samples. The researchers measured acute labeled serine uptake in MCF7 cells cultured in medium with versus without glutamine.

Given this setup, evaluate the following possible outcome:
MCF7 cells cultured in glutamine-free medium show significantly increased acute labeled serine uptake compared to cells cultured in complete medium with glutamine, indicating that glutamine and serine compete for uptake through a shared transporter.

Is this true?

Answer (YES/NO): YES